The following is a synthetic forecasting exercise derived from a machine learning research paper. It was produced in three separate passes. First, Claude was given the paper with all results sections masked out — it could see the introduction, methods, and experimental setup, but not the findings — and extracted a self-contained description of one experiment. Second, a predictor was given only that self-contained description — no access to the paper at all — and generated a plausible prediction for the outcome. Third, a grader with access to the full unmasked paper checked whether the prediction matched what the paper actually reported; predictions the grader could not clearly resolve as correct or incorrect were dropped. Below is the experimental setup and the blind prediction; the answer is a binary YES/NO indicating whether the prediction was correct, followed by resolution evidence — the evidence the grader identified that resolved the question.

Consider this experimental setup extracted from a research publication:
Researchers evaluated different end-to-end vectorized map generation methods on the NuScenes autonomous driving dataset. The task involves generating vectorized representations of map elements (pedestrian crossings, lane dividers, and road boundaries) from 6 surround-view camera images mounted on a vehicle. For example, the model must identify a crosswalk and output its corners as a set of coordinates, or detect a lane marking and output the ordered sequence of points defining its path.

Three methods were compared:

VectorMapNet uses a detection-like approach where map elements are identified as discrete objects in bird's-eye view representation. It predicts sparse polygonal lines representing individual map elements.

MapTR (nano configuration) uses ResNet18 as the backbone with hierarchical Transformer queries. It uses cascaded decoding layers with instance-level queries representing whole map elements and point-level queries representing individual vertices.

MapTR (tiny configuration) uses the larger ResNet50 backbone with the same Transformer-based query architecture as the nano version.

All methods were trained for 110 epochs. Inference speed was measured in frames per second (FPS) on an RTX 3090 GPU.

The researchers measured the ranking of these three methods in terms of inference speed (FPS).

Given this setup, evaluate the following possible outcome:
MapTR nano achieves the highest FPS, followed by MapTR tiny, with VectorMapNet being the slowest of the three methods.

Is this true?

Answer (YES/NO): YES